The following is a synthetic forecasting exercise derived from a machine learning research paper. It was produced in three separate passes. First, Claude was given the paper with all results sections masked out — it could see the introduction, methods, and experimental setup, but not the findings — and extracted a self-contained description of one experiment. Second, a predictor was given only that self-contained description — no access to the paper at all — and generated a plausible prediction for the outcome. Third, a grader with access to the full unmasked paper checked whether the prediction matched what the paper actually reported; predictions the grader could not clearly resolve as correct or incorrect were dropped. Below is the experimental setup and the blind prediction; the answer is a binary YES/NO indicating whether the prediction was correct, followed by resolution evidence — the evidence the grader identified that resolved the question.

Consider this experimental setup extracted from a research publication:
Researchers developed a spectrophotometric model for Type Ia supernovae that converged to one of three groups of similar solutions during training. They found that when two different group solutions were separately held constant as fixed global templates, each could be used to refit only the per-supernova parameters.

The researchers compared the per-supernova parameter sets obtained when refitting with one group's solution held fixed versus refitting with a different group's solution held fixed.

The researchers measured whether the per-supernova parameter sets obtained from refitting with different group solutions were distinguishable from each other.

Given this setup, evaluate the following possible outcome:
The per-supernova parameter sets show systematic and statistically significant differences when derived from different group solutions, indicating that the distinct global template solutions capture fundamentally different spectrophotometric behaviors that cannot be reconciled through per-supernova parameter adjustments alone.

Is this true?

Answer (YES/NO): NO